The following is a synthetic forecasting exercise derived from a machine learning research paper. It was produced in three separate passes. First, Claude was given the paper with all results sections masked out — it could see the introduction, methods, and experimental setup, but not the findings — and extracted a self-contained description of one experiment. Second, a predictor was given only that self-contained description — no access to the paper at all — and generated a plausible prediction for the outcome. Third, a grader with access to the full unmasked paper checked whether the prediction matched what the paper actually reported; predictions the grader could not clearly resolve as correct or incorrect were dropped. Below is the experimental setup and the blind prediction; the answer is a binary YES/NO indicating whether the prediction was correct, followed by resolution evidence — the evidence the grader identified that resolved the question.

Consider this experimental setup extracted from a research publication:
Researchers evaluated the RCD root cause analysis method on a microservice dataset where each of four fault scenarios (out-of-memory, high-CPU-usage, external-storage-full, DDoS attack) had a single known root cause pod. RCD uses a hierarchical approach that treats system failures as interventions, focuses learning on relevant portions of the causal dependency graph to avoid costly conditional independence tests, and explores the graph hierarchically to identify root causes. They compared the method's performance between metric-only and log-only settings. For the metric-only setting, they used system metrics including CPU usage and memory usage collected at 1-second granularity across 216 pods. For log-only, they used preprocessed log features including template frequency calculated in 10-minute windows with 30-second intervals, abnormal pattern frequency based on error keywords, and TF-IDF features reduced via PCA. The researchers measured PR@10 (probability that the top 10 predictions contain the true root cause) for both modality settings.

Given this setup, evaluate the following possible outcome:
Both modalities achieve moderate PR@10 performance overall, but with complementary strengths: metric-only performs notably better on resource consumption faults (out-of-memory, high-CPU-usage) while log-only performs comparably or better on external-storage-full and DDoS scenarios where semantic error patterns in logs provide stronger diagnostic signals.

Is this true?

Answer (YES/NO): NO